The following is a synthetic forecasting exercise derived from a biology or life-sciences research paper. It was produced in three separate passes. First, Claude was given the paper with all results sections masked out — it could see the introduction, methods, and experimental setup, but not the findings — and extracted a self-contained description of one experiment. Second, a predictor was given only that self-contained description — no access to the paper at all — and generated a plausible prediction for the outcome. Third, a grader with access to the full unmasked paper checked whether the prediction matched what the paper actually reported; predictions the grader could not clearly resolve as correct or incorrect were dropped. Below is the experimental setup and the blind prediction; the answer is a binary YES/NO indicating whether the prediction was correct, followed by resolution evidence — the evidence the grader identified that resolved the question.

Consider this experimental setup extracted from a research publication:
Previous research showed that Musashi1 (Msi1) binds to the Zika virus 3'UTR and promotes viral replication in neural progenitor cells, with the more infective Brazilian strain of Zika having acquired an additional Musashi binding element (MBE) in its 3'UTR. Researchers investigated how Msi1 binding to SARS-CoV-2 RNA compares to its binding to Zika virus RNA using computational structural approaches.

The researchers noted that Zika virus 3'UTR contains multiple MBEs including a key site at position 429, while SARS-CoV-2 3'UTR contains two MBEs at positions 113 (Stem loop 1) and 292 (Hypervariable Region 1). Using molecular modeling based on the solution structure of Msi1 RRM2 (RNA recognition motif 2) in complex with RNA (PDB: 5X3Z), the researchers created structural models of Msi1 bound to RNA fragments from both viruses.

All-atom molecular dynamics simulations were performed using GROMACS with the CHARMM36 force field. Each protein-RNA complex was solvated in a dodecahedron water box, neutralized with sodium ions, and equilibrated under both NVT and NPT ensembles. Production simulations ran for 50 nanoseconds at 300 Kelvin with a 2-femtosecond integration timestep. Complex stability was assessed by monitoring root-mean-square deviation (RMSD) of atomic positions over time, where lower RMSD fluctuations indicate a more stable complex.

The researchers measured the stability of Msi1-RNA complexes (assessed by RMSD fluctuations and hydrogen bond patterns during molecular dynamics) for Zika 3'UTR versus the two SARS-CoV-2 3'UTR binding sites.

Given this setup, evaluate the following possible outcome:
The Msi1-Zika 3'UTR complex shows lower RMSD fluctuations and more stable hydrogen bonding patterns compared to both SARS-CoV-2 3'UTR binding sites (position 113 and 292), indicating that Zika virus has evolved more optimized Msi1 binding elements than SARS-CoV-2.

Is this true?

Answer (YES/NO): NO